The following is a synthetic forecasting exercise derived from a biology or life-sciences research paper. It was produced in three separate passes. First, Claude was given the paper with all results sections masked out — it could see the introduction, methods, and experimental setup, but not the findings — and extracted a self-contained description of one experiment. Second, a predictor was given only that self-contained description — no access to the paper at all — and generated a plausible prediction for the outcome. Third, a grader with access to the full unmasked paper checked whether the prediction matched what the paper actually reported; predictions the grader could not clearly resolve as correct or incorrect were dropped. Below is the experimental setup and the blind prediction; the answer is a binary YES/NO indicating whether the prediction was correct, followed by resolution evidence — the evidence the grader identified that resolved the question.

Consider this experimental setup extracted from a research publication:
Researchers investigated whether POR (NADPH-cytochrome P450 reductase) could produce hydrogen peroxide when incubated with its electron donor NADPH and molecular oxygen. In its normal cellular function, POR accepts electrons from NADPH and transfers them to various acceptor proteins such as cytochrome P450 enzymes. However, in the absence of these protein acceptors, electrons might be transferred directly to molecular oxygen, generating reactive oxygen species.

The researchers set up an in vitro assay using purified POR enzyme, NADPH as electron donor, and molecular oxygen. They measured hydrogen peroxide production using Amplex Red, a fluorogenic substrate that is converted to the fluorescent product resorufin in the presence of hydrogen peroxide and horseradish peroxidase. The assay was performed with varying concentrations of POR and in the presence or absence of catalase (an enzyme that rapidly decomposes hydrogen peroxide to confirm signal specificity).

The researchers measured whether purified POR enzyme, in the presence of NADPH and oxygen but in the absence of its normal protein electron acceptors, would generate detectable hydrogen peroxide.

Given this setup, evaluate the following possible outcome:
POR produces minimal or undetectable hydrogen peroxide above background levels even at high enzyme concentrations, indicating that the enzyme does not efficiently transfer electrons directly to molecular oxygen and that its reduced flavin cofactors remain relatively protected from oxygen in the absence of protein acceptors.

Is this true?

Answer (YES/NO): NO